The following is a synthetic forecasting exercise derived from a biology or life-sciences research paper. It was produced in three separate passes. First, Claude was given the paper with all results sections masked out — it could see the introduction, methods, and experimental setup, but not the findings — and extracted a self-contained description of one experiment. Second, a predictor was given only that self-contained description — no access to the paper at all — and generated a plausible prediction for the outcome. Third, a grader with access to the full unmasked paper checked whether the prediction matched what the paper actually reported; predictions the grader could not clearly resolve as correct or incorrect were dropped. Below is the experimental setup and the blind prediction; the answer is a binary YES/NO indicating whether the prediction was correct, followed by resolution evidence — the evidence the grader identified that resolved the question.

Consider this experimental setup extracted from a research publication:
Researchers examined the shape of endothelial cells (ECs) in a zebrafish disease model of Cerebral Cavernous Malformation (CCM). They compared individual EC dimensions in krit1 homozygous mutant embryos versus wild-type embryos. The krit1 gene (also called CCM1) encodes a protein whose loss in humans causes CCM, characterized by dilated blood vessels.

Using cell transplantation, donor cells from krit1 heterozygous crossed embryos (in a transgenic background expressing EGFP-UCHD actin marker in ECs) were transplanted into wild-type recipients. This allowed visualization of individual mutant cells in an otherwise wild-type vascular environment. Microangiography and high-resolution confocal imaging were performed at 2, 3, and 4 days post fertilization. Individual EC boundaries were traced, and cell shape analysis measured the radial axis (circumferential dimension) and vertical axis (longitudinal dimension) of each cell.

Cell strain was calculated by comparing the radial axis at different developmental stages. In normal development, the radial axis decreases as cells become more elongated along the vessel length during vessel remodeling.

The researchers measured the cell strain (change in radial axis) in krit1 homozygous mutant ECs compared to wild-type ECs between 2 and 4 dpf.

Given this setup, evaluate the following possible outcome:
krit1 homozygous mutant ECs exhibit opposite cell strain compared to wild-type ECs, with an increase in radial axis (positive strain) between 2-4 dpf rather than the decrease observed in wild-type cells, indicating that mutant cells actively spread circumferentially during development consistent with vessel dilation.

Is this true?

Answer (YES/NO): YES